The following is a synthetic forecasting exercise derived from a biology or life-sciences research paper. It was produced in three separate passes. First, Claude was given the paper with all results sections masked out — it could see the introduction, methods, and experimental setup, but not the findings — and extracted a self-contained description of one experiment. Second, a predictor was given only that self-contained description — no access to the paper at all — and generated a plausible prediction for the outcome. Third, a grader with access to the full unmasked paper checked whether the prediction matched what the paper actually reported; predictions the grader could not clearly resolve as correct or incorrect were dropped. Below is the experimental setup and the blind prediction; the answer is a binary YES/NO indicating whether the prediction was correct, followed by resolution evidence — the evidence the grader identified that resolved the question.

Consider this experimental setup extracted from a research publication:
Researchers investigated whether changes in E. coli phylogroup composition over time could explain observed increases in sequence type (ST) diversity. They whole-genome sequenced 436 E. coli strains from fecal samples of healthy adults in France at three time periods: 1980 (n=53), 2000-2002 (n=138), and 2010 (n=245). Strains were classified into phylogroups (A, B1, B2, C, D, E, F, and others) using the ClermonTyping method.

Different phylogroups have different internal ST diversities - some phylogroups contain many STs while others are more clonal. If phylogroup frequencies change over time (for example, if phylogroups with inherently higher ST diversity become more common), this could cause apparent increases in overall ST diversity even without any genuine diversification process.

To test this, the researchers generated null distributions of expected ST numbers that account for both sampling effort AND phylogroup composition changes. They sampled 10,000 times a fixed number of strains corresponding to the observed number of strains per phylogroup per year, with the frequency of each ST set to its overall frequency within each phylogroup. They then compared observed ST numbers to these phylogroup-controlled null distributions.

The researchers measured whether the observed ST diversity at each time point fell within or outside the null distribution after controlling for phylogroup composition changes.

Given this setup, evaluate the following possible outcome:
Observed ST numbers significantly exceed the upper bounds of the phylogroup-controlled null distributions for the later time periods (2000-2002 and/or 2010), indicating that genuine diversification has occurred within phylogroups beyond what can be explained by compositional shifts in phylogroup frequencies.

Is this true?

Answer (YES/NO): YES